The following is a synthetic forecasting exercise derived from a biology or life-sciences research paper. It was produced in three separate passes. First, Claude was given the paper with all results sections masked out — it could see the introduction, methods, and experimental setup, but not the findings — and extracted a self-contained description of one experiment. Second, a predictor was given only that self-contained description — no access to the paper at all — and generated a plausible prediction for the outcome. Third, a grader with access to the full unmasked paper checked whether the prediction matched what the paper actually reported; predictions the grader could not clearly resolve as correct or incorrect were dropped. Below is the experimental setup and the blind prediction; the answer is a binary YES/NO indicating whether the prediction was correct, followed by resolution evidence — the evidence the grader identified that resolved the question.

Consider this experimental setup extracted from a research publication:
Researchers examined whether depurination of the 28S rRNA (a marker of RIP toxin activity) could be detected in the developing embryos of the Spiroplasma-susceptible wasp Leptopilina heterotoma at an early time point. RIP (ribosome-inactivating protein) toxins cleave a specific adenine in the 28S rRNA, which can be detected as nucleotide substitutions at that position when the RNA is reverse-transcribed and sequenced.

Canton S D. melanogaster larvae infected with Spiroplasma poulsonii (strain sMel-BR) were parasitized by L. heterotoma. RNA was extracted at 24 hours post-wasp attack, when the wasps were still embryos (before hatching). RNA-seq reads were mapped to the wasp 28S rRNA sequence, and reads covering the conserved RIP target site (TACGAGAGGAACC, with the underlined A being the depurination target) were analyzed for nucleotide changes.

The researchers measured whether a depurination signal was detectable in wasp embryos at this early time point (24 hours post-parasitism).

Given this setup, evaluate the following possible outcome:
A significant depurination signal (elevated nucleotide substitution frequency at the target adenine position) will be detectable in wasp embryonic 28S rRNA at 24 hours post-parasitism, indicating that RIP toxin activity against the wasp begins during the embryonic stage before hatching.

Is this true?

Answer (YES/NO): NO